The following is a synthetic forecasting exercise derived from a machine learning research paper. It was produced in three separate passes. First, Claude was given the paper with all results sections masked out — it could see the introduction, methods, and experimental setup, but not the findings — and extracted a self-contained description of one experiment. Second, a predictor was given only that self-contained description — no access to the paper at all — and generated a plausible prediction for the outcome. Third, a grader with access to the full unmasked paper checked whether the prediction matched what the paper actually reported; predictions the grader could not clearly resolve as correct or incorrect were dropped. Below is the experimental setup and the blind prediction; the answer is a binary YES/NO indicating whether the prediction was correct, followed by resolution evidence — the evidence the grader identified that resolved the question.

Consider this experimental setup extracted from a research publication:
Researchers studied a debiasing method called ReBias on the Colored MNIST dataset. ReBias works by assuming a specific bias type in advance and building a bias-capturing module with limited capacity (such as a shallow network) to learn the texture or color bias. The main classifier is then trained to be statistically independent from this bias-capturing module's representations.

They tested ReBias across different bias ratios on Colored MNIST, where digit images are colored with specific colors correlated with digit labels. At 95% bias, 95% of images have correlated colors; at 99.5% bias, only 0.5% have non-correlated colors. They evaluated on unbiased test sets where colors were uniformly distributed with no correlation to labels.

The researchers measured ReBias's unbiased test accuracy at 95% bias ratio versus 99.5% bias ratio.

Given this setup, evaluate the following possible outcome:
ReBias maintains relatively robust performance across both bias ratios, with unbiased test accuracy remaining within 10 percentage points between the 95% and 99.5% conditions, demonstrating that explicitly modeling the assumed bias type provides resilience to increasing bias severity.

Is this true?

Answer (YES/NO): NO